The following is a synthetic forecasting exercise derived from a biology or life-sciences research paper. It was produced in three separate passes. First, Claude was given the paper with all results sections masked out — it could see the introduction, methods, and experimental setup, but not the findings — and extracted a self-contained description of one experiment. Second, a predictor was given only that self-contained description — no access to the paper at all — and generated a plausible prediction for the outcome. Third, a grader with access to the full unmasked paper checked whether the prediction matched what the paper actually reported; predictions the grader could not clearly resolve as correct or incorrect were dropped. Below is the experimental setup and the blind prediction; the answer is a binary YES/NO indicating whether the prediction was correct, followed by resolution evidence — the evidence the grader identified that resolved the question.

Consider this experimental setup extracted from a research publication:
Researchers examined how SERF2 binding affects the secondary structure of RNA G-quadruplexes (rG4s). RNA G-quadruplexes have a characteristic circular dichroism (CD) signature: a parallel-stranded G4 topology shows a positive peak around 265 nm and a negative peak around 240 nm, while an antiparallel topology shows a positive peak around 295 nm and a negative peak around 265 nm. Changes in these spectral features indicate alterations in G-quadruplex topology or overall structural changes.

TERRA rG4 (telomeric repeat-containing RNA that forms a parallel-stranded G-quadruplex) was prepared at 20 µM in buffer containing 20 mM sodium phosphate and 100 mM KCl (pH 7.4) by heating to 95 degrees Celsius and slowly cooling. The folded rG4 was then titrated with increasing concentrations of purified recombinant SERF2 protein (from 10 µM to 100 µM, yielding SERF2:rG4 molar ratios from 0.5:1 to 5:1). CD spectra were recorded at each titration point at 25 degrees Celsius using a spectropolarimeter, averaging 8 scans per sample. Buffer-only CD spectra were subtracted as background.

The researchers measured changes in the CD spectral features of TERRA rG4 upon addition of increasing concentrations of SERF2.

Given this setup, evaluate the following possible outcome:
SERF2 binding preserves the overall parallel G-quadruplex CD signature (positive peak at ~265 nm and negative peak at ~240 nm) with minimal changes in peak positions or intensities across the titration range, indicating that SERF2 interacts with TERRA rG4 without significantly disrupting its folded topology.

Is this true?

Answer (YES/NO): NO